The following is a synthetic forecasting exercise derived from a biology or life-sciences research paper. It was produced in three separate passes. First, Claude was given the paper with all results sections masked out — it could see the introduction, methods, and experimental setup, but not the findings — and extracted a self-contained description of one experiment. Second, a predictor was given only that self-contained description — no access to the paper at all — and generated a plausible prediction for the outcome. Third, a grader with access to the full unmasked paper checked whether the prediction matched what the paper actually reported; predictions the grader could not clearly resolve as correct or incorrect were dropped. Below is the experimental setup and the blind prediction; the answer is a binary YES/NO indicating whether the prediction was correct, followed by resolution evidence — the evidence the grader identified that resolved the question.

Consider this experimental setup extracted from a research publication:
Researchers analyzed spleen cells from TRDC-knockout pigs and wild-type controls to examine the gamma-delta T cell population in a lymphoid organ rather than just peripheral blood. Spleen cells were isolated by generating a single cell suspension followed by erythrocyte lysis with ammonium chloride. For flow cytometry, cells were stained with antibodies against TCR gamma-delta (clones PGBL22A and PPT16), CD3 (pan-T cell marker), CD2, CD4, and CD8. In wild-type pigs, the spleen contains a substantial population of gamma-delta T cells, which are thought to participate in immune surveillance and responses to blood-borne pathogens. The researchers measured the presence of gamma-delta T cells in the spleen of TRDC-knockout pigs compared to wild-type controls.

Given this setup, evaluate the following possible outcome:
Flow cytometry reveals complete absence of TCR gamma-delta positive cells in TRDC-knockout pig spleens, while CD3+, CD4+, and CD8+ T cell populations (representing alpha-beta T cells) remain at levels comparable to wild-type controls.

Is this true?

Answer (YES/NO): YES